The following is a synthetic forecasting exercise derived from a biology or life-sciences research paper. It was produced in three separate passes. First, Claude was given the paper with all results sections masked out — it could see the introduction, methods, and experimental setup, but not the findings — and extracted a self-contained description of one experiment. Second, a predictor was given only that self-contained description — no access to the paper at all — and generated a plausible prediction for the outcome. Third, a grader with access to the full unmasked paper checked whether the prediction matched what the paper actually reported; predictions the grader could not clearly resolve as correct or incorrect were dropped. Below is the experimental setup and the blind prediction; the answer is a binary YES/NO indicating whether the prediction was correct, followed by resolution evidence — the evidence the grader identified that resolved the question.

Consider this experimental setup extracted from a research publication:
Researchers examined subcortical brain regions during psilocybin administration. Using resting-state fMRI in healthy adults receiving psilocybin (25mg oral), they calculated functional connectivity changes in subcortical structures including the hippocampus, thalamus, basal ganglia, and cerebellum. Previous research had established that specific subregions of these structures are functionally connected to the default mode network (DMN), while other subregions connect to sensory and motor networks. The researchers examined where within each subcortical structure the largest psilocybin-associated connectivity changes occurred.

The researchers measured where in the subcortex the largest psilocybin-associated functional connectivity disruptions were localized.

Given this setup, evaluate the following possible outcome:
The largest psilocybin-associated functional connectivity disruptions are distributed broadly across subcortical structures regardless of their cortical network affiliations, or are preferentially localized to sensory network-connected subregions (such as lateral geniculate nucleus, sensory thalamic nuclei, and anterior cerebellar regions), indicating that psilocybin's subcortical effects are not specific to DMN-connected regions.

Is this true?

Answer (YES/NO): NO